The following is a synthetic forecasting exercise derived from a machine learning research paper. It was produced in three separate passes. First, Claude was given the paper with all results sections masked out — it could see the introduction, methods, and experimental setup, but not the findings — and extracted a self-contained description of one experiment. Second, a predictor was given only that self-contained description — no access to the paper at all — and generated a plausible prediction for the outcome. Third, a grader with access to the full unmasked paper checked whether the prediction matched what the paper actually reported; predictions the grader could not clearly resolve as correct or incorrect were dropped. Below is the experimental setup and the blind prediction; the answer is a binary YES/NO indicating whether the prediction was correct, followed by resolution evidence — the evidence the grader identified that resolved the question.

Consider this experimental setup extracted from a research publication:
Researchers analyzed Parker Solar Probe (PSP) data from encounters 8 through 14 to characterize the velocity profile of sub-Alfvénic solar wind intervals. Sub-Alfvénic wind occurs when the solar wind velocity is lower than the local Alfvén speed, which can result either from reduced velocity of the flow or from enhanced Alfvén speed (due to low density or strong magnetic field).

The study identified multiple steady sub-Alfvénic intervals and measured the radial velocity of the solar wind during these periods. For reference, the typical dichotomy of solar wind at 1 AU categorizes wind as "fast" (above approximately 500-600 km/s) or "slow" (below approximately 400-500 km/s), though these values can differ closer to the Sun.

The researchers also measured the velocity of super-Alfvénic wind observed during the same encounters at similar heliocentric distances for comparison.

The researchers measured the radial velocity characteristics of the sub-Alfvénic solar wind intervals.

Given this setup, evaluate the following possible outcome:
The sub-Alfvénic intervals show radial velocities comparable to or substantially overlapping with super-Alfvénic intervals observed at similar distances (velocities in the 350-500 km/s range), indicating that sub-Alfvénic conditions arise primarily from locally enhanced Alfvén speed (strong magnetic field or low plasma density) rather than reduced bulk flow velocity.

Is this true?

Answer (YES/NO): NO